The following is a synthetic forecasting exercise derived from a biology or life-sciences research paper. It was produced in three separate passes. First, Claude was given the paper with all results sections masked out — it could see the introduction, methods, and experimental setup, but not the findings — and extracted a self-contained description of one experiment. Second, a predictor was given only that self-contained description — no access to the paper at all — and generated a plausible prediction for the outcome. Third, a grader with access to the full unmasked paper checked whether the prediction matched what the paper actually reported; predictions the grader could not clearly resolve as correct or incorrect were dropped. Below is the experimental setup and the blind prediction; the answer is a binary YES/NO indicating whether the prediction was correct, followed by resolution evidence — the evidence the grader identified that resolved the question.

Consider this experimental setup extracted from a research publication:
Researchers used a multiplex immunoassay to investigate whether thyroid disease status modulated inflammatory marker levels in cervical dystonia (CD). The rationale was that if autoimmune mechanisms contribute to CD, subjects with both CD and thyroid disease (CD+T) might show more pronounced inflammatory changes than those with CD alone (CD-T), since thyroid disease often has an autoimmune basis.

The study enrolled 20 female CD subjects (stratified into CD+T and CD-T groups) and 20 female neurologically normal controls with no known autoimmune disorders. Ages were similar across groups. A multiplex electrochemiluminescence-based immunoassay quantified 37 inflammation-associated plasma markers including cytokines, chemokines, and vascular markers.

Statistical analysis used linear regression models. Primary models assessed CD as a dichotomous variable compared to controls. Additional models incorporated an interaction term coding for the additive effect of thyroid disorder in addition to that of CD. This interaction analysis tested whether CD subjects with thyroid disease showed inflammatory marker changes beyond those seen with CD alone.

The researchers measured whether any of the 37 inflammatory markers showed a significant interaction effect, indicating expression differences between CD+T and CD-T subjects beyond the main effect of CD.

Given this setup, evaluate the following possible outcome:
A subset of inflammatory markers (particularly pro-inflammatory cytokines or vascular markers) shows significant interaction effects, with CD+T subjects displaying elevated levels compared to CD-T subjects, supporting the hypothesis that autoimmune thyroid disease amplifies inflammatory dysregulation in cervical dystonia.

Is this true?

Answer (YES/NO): YES